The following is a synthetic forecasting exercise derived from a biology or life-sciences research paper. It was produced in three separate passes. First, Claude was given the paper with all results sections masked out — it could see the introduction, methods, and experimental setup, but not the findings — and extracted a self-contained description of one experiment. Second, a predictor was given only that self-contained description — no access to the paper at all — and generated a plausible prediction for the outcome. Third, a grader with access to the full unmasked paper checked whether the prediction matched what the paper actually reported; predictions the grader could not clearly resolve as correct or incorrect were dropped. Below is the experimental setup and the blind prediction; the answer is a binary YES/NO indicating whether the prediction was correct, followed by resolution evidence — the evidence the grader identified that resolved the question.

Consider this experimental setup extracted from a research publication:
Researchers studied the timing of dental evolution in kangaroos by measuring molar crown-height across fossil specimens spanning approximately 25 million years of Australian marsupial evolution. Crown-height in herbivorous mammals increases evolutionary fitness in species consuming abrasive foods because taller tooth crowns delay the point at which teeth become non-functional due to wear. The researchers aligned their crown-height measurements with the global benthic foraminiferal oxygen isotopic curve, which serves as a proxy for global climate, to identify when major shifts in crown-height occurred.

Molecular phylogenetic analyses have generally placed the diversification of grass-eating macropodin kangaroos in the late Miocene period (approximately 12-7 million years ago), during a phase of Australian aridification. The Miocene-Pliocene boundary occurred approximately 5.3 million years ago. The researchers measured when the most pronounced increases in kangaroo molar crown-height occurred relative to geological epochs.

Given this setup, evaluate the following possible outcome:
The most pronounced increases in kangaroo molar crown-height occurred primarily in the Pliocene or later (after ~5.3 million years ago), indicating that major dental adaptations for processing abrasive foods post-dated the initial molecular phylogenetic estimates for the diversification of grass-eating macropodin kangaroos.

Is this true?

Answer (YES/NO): YES